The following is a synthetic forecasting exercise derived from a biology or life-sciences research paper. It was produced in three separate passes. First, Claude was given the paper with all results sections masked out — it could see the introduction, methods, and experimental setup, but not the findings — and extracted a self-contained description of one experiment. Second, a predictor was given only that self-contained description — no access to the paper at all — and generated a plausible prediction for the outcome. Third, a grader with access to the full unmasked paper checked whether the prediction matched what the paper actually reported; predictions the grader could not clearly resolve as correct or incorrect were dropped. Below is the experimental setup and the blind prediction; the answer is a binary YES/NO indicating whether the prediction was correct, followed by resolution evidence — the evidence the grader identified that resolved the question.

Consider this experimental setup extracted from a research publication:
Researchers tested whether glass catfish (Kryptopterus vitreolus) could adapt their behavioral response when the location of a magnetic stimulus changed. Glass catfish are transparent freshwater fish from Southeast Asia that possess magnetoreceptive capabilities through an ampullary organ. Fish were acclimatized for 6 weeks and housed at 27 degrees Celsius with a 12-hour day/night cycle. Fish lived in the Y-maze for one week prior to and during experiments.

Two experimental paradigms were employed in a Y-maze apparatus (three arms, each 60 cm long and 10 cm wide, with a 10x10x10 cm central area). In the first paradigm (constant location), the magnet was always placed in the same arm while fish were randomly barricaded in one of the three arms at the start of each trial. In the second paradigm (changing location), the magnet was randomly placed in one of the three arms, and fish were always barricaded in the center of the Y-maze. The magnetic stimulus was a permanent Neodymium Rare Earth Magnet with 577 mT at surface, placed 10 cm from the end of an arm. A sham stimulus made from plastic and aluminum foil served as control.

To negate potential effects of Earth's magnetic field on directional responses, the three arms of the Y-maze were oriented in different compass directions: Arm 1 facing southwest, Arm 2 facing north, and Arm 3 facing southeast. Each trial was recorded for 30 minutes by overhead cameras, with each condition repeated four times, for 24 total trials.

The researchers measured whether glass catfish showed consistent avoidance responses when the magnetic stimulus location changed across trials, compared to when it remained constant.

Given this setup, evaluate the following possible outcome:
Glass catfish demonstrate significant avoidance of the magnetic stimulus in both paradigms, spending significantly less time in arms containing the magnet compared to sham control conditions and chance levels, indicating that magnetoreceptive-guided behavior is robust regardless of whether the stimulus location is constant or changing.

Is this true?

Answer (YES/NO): YES